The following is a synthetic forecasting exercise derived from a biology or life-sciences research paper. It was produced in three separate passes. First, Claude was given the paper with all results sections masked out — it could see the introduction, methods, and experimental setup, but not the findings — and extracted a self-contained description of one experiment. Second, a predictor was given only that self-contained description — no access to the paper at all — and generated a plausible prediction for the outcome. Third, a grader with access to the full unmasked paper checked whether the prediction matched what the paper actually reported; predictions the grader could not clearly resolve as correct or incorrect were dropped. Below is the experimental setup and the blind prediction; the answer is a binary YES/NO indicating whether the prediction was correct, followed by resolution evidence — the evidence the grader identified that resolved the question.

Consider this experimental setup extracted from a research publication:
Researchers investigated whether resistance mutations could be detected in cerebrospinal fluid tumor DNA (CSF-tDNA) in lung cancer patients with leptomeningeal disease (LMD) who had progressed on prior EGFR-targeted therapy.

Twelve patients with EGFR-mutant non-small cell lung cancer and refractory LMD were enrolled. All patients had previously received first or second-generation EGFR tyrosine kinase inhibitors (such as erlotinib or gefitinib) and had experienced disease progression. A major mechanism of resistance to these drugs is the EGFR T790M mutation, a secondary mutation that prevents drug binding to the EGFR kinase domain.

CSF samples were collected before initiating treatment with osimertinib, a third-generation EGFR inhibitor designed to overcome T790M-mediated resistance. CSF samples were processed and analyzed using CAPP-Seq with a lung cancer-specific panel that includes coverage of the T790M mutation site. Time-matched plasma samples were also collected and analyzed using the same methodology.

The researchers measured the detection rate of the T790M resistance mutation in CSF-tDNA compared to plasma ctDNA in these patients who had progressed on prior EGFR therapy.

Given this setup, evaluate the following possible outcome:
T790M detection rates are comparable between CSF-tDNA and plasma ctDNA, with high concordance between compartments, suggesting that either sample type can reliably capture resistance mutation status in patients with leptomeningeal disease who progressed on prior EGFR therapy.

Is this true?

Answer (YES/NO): NO